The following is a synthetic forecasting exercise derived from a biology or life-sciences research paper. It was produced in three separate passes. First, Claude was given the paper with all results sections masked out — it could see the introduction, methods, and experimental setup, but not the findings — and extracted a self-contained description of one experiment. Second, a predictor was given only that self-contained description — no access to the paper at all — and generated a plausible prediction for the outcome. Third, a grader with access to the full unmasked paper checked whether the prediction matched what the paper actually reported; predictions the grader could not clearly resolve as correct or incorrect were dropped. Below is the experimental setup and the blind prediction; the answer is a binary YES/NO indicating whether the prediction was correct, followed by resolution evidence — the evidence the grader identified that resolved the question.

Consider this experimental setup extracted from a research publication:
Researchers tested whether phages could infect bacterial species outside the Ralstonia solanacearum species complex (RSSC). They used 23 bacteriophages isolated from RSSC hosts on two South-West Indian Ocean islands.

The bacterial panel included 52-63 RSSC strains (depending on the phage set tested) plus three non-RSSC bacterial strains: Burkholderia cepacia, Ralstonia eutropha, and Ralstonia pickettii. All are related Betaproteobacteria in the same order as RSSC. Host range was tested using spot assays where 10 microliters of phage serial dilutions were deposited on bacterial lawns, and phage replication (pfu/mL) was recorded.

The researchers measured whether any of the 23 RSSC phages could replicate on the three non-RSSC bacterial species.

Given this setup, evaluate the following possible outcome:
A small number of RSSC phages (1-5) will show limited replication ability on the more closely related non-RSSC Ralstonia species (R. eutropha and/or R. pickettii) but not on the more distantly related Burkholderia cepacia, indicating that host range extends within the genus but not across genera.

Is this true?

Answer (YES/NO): NO